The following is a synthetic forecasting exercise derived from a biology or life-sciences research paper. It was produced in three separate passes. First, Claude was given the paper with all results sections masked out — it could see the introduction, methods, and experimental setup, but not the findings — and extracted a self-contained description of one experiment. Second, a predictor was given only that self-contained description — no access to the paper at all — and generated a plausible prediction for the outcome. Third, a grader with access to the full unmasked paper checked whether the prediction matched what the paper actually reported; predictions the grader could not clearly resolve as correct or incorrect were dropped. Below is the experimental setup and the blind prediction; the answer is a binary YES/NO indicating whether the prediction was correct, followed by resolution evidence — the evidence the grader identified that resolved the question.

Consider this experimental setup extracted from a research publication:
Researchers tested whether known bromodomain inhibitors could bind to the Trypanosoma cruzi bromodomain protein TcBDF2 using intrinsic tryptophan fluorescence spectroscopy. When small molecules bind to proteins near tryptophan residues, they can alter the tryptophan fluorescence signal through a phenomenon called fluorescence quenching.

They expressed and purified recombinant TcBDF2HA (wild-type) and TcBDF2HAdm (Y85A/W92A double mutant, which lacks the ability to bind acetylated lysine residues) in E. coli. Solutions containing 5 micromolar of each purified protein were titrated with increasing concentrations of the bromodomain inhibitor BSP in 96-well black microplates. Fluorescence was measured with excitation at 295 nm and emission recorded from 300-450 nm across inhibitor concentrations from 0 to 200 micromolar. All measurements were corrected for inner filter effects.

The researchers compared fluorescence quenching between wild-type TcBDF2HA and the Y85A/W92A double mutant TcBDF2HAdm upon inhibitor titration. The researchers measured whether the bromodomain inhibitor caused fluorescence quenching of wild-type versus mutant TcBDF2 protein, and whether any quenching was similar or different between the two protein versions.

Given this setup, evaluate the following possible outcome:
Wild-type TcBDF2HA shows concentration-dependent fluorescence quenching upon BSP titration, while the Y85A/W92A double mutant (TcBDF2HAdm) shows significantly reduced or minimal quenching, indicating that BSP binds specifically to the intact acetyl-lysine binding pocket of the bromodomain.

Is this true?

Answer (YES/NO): YES